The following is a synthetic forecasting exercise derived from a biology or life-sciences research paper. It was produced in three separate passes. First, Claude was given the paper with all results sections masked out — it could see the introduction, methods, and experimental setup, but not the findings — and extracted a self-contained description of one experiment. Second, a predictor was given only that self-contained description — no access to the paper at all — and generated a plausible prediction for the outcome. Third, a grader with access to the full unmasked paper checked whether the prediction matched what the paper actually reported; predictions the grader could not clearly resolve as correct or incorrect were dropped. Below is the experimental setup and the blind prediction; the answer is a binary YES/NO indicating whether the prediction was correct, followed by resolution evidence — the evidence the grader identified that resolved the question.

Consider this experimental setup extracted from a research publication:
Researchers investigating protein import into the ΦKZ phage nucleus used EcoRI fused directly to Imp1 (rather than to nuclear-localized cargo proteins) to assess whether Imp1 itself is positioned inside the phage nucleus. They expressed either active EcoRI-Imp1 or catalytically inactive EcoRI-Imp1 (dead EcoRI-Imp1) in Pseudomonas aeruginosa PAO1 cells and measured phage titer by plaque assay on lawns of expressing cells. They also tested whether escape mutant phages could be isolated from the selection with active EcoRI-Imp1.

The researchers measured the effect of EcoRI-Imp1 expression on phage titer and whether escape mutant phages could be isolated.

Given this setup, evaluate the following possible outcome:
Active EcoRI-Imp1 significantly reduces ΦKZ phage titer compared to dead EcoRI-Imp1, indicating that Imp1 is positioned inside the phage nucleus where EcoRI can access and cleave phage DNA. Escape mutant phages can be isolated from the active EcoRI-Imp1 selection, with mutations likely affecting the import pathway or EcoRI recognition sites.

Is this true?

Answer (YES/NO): NO